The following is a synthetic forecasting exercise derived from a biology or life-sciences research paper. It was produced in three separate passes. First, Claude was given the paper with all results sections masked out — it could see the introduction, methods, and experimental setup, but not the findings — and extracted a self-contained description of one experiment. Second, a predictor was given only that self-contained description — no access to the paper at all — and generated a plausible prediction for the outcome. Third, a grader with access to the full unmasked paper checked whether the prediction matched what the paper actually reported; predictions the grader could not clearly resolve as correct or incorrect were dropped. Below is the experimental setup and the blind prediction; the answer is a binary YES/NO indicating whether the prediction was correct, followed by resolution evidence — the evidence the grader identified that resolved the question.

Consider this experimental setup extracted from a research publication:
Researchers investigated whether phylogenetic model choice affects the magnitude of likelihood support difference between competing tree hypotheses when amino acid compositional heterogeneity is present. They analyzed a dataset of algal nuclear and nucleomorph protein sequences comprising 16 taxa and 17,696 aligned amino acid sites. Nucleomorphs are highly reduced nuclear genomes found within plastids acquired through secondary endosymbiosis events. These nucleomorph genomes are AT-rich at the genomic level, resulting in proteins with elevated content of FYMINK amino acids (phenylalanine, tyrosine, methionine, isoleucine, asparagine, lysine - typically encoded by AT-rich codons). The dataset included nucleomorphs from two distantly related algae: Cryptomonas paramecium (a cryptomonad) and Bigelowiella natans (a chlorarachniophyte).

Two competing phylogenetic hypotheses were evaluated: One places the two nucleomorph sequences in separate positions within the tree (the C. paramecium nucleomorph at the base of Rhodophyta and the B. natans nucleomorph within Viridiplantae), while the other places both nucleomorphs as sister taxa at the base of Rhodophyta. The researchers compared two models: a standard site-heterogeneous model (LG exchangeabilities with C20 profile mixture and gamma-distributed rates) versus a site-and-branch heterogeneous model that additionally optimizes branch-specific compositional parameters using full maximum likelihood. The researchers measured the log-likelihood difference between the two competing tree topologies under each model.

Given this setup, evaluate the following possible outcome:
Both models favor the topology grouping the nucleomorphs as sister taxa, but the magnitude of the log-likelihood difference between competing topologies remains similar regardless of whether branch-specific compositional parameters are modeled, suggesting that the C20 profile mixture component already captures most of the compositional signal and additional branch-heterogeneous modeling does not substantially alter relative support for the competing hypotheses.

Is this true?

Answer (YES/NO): NO